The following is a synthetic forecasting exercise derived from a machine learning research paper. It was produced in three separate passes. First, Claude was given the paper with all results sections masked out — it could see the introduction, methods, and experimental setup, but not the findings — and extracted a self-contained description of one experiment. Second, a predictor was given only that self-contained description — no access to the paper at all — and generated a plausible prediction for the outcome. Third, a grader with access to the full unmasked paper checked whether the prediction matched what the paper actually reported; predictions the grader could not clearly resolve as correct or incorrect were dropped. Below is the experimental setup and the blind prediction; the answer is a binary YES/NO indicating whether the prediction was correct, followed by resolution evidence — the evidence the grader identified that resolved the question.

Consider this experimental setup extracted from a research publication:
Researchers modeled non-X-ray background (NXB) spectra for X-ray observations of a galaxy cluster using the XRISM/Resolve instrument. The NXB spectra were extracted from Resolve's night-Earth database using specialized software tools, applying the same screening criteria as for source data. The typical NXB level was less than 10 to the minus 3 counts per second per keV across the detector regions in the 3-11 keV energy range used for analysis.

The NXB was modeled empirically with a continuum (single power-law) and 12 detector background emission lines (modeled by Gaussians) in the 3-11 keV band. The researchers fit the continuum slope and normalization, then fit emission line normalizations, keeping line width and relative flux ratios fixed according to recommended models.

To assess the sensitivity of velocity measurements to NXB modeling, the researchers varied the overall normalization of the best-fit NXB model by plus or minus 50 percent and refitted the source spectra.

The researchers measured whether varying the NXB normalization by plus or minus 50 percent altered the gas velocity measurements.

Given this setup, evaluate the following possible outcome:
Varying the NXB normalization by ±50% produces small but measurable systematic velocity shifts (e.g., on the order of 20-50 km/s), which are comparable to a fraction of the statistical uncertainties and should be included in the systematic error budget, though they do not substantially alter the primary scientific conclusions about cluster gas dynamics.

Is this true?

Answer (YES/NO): NO